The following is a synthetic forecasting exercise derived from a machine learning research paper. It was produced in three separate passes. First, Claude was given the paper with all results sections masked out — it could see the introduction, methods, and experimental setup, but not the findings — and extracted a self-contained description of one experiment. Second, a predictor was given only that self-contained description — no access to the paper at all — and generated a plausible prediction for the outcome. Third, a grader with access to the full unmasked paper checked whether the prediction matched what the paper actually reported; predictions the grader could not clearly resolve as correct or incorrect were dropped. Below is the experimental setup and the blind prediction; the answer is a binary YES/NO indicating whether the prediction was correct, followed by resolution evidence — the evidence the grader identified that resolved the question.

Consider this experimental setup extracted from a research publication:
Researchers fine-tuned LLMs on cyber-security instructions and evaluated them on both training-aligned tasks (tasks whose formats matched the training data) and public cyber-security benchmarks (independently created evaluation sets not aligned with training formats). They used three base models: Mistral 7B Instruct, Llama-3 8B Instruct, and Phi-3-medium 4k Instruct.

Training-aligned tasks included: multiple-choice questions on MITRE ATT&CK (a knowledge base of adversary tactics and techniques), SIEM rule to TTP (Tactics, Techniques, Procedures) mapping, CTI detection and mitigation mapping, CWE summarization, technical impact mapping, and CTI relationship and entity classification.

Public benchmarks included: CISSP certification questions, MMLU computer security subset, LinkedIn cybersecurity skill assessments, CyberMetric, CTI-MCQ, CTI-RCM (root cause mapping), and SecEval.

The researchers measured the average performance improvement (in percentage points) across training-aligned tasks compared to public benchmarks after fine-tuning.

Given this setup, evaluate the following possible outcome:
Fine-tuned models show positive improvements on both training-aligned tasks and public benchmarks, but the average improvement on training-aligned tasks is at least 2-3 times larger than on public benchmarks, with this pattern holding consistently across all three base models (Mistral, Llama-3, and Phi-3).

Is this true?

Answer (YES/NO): NO